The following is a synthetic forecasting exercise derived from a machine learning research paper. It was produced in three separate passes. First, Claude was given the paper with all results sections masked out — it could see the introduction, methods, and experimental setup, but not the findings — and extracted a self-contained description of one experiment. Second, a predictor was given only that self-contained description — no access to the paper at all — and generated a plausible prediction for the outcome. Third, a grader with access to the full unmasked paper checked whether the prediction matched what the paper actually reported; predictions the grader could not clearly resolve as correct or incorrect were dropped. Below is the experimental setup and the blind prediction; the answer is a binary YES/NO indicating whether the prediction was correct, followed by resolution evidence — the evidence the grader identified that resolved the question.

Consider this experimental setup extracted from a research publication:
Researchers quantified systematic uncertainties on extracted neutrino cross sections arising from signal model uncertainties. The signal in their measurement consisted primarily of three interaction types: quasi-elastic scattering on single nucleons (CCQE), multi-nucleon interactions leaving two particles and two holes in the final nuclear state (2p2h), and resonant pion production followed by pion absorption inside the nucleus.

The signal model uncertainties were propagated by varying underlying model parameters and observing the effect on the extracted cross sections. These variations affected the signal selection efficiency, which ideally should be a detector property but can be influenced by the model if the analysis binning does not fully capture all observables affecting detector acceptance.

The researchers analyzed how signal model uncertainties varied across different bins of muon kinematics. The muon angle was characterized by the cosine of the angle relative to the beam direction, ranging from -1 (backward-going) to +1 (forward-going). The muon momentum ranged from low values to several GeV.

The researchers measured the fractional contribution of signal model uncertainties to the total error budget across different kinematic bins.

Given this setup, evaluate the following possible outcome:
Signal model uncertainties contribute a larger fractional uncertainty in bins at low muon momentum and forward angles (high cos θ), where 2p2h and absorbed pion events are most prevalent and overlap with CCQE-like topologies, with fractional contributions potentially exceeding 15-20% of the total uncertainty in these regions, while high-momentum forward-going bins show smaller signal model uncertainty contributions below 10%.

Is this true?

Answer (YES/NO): NO